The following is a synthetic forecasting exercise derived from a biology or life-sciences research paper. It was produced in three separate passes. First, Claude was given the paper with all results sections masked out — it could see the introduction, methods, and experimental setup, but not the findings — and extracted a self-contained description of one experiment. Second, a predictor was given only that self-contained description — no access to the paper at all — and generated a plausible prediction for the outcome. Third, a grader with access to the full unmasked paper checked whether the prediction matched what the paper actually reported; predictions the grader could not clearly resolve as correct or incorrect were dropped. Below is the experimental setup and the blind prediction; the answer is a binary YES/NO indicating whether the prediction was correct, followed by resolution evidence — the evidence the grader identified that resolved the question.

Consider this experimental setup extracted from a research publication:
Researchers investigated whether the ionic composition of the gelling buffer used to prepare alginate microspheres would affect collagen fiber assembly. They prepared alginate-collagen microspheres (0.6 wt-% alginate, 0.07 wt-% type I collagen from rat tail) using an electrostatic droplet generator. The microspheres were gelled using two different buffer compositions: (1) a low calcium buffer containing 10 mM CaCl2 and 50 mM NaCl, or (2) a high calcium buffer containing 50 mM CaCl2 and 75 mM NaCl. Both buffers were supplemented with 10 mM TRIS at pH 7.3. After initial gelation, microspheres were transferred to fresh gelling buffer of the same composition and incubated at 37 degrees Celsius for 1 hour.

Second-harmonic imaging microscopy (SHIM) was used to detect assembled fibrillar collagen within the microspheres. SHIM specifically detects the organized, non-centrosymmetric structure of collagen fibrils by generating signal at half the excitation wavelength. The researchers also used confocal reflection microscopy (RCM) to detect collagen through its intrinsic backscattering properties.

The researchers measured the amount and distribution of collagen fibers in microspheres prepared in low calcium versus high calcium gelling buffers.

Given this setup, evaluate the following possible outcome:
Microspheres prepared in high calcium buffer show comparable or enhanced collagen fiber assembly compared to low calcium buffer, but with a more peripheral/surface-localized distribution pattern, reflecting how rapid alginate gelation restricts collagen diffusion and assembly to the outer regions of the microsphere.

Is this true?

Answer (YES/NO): NO